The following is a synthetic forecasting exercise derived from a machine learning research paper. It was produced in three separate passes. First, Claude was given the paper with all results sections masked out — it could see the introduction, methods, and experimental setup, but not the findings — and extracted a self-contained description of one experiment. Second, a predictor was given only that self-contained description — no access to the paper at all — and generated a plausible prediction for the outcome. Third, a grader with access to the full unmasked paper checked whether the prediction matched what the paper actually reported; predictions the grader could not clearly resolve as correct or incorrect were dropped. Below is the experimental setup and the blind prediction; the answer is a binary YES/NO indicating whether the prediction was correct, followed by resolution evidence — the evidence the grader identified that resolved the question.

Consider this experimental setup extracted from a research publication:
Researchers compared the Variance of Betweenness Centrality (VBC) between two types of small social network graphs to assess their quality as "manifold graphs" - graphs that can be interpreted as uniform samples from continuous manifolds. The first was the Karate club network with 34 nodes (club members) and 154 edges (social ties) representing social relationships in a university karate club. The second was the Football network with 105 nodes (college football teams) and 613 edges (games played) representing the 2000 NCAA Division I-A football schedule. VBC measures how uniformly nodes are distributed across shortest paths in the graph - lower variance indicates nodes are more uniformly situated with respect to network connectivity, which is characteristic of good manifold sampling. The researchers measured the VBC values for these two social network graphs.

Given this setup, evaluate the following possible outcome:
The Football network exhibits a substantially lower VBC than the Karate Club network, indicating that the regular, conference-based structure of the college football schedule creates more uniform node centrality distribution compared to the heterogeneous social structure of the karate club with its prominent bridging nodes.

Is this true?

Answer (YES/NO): YES